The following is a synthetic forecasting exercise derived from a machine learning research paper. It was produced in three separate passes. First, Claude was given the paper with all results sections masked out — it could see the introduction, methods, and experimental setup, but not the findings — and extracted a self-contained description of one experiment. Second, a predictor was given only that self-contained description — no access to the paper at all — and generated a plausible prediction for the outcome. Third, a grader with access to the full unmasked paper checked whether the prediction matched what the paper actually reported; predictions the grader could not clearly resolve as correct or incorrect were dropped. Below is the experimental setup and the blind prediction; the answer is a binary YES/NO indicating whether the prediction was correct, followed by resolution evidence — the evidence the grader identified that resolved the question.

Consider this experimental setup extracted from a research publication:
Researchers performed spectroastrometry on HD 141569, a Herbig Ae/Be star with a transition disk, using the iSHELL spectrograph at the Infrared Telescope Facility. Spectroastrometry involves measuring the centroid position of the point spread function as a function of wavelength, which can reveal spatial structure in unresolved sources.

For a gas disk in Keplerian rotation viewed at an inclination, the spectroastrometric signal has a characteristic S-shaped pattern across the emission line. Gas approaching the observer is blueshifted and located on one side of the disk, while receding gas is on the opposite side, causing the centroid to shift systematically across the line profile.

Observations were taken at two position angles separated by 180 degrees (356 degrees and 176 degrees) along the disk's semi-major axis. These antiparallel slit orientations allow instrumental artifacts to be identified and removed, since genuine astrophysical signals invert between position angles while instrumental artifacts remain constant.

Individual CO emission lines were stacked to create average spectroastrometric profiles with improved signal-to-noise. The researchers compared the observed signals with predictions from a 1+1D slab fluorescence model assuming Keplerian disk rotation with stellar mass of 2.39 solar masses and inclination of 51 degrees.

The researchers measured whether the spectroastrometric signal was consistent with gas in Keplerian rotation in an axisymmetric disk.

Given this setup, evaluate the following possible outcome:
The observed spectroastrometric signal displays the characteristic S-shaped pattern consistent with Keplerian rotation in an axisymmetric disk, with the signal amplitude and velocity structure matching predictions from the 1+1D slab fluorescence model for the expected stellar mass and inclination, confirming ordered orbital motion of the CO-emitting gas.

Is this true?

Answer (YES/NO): YES